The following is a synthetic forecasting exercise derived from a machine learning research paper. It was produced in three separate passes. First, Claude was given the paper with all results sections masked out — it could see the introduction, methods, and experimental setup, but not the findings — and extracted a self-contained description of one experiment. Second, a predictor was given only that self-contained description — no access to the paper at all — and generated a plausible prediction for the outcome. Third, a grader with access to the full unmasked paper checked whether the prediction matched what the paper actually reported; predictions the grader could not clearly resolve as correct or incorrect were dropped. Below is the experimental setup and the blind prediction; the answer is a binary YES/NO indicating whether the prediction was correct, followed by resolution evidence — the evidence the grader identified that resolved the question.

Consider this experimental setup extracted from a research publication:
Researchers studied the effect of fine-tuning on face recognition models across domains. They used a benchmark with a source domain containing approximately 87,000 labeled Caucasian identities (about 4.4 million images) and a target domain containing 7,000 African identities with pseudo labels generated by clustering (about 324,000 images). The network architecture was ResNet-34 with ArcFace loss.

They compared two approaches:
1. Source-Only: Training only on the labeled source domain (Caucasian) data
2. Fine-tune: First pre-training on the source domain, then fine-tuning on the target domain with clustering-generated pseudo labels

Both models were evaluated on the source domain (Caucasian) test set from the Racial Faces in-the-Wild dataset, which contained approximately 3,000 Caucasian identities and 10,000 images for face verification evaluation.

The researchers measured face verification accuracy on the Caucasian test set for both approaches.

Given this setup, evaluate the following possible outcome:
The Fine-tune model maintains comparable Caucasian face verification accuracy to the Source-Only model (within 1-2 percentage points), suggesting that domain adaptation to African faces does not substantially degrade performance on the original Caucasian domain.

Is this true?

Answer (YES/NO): NO